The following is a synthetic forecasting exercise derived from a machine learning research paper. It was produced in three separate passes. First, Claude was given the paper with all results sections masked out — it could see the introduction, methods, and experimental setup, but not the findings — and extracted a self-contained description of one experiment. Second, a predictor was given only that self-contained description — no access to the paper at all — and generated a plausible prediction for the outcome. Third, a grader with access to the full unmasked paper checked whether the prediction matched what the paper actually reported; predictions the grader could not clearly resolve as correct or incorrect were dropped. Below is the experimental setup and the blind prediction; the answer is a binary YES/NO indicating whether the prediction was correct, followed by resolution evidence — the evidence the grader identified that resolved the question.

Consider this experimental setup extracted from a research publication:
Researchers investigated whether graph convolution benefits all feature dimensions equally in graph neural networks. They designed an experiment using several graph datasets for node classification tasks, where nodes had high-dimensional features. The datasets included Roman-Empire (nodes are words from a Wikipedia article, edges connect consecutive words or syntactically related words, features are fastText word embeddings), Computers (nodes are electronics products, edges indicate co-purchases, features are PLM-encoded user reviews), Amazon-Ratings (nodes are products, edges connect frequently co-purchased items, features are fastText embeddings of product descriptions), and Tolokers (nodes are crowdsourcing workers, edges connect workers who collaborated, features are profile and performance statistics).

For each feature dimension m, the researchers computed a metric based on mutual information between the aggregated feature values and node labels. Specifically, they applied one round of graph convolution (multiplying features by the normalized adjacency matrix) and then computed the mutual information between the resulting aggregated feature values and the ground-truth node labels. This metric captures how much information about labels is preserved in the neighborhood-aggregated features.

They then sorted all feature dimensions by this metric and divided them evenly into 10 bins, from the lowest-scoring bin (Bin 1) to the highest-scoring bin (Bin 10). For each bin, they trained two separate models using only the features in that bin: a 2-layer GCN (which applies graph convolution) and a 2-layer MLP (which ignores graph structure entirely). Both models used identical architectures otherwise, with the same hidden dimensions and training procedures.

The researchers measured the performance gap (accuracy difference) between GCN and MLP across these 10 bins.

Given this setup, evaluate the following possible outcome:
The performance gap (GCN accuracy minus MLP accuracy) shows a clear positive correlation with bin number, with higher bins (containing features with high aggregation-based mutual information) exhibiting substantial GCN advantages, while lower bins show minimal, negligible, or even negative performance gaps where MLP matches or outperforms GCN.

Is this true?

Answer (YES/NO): YES